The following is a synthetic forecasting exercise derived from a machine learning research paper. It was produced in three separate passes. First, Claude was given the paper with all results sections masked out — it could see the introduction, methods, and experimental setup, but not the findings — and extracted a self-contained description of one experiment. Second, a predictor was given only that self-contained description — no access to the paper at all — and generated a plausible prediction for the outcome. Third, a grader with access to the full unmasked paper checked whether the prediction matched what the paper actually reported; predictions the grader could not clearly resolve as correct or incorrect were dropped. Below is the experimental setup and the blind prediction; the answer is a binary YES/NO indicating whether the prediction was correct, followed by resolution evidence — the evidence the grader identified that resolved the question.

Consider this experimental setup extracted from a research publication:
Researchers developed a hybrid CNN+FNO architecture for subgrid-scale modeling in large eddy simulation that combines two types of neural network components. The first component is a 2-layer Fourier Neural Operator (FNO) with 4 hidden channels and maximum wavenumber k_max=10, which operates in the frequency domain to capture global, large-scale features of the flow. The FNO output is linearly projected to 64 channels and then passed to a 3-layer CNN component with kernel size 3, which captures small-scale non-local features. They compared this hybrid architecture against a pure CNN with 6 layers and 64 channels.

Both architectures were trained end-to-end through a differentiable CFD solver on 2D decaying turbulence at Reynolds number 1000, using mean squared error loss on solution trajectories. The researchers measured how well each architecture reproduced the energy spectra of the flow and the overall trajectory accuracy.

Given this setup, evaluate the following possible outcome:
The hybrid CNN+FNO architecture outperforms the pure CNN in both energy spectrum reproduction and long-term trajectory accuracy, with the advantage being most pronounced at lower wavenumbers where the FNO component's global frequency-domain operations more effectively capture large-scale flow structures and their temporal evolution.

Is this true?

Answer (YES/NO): NO